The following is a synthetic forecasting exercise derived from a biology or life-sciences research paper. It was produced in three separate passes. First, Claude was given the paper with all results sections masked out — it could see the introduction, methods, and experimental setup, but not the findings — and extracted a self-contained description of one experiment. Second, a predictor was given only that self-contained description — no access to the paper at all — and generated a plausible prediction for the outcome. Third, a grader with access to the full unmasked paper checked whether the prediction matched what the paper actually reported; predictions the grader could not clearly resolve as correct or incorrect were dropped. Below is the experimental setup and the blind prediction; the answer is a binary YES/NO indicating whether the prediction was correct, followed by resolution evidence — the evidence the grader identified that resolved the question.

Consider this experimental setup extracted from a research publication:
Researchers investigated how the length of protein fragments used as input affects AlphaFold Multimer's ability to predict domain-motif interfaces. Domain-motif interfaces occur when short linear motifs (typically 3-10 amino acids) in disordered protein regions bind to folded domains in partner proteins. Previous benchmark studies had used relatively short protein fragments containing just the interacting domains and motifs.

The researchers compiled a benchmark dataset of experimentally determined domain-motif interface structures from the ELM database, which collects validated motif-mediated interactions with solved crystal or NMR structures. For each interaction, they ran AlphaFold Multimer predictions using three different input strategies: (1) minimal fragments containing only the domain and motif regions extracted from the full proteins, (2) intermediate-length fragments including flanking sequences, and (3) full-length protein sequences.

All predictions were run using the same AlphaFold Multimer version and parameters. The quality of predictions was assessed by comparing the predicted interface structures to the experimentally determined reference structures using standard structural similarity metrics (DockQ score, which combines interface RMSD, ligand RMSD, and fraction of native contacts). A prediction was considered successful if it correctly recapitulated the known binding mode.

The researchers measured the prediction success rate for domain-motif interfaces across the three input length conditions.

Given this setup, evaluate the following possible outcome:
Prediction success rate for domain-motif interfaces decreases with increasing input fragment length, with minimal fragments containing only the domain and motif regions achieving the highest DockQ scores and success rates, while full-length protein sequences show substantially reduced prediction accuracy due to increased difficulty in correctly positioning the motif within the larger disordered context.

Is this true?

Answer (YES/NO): NO